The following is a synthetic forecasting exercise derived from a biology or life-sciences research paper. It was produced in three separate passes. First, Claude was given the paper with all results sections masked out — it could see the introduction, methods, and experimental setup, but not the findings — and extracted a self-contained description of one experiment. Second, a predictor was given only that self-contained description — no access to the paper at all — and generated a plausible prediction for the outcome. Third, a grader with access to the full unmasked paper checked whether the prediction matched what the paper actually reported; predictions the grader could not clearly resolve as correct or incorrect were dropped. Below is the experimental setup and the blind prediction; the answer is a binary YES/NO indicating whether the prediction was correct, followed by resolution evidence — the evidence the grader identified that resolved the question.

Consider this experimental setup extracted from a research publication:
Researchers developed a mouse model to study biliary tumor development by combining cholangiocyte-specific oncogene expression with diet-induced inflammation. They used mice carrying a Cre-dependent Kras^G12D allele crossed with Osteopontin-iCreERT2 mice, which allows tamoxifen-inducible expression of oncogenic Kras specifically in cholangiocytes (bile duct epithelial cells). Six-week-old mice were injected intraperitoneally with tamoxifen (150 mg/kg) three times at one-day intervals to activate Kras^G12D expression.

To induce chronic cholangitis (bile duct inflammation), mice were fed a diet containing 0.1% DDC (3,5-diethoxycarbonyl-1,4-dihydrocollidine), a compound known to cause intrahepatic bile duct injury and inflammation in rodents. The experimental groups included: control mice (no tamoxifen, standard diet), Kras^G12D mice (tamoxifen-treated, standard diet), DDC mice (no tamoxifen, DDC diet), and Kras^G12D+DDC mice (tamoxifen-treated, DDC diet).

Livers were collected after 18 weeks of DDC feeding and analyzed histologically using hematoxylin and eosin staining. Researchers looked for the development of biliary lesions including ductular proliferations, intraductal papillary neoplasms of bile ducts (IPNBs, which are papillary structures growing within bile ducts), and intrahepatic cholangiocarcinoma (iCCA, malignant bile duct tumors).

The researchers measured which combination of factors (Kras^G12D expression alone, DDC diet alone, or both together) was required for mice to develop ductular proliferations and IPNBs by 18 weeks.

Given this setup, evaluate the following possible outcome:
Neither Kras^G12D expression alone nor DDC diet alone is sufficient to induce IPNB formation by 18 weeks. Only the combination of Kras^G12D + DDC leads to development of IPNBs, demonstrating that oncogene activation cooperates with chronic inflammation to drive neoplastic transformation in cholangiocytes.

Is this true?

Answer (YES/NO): NO